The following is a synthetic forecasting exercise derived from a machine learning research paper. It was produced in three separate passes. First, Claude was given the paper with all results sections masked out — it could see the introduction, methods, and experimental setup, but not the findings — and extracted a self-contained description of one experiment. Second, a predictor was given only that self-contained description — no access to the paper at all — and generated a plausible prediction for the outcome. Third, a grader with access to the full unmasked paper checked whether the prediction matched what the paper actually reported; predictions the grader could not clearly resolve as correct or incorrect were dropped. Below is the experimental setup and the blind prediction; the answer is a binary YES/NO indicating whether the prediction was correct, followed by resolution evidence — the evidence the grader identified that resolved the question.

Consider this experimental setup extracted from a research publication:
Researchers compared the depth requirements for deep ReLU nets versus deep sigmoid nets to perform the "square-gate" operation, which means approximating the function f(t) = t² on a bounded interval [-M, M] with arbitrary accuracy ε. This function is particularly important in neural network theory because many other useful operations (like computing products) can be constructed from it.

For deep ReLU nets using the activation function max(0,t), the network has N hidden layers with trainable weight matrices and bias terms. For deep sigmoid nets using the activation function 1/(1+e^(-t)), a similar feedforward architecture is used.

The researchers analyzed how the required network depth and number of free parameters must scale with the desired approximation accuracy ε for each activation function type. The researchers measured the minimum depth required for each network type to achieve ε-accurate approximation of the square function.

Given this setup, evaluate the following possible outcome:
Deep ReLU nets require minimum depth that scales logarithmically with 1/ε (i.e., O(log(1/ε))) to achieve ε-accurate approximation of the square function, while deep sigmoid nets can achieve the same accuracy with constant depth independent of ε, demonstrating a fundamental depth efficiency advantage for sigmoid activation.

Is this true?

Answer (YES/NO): YES